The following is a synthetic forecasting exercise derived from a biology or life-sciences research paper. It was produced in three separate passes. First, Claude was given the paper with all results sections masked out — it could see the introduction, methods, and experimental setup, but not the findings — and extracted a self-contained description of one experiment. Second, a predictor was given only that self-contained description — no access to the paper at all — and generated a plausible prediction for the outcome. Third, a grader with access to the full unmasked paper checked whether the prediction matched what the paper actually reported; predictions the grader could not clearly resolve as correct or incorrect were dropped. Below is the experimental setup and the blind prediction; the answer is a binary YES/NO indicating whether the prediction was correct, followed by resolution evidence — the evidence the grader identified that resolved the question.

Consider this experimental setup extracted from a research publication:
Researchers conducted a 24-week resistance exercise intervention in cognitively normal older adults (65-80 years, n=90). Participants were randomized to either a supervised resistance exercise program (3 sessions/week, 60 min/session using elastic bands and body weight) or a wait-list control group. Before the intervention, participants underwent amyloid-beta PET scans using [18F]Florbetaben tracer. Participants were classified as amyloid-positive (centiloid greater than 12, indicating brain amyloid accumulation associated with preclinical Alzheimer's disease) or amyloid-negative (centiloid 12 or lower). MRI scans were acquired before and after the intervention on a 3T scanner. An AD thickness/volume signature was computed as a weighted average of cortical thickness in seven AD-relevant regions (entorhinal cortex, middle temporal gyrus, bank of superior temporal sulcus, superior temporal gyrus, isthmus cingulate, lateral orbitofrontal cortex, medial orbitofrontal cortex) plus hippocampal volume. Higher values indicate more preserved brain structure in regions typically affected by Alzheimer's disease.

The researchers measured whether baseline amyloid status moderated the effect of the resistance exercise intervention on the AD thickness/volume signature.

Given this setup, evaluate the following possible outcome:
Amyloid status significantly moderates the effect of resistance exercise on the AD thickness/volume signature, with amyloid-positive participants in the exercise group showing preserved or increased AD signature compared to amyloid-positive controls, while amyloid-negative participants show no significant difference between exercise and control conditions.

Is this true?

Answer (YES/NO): NO